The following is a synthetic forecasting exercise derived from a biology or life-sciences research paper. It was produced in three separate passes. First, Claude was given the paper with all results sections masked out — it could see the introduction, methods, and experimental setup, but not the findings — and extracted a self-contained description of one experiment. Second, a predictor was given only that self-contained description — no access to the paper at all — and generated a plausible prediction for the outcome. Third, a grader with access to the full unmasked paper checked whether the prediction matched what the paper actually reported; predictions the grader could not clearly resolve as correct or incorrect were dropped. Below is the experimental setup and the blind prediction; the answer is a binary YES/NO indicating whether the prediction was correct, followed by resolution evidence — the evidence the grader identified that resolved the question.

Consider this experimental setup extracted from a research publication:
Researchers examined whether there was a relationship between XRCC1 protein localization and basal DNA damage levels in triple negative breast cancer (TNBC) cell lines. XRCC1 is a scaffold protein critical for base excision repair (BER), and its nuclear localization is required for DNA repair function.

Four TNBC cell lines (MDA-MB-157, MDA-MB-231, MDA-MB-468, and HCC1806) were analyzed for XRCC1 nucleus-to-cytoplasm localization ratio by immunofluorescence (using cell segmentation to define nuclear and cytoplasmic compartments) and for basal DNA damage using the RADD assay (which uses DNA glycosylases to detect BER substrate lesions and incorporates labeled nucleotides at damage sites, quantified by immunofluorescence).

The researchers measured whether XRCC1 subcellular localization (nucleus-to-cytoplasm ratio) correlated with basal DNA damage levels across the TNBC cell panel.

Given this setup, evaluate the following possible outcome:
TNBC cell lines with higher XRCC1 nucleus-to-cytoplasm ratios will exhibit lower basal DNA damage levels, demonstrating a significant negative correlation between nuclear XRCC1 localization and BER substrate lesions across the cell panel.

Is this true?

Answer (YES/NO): NO